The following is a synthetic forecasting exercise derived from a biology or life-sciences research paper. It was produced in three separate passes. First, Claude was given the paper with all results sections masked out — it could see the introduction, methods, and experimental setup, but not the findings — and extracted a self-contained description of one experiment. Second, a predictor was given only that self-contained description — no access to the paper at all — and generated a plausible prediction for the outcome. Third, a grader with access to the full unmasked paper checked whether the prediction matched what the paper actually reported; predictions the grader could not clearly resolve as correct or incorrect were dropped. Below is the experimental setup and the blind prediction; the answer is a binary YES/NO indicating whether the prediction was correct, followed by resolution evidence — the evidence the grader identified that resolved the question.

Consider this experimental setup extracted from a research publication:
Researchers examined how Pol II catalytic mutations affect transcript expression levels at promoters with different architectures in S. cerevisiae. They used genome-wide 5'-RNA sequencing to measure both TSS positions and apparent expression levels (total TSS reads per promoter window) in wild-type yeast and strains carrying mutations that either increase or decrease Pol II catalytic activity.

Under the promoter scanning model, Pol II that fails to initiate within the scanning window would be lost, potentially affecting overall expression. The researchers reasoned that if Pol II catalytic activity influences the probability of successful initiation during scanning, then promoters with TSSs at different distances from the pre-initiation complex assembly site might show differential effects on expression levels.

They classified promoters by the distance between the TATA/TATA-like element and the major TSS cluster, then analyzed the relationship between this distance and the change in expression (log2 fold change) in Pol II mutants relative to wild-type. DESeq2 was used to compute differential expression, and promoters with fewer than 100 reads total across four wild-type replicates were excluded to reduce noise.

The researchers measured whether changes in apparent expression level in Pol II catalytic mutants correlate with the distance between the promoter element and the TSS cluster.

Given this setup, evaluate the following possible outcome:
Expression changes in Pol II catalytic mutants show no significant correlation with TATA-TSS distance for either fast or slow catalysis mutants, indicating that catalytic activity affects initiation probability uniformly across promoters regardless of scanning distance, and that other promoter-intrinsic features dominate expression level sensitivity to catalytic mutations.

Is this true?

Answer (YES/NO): NO